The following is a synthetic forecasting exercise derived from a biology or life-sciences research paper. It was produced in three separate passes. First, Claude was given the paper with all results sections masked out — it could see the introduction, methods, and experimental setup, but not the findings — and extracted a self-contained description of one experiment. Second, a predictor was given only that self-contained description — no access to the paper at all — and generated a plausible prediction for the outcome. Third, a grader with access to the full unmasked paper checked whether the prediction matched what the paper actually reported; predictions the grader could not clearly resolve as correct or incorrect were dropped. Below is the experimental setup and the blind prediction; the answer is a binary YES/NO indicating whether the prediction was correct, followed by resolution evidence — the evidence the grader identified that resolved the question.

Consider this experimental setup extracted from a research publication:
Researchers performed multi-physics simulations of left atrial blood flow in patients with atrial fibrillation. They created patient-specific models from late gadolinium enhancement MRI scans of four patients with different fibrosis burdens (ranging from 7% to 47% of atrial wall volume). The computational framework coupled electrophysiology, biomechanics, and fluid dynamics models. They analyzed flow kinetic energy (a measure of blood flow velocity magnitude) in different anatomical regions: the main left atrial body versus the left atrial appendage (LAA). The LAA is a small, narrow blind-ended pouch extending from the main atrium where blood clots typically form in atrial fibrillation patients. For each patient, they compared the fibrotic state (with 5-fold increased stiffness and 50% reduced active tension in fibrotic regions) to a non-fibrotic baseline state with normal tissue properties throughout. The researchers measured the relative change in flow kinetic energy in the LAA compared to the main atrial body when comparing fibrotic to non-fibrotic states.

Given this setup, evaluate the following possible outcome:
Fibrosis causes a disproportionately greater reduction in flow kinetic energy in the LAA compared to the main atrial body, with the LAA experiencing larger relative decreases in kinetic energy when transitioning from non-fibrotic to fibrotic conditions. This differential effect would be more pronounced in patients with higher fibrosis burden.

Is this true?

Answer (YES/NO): NO